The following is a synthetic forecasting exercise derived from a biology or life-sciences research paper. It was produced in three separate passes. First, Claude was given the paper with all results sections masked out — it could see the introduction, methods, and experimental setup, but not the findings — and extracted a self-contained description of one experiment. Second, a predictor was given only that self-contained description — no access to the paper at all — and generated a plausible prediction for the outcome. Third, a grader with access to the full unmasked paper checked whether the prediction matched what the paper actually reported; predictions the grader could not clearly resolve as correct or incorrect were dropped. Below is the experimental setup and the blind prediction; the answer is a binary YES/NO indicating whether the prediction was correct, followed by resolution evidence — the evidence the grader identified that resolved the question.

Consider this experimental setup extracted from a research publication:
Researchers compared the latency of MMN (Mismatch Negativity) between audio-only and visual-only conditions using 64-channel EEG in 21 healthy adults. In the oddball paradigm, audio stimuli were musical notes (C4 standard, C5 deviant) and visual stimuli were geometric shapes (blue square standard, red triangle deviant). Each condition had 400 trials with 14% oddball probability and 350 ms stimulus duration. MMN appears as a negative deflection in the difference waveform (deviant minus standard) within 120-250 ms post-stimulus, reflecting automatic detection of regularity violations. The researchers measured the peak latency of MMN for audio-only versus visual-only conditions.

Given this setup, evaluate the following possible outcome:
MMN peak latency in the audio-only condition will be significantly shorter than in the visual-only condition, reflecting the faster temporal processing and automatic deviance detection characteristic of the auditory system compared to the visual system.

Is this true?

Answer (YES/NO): NO